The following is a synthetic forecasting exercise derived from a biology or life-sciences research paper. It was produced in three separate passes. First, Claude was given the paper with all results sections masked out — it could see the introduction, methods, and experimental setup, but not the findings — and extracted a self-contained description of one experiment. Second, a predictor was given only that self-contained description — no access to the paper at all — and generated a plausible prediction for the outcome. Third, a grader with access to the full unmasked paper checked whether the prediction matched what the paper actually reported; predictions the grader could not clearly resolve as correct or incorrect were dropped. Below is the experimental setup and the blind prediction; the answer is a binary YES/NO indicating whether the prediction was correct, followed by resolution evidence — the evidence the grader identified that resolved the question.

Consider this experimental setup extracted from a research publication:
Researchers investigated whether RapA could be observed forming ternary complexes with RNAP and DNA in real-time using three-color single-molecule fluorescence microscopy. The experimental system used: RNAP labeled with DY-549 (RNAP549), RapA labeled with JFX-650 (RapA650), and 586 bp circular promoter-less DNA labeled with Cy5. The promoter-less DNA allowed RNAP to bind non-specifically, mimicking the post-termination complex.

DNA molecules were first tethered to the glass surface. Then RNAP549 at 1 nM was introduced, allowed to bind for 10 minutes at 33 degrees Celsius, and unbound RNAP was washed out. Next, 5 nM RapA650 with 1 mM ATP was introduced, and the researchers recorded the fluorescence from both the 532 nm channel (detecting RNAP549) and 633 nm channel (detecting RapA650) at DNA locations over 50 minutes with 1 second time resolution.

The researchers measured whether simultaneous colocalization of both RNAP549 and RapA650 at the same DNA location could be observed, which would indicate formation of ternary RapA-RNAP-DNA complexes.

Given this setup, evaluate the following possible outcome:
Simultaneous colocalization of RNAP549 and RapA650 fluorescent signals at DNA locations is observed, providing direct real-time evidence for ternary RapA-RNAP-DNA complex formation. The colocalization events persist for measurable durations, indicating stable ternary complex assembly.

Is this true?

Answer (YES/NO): YES